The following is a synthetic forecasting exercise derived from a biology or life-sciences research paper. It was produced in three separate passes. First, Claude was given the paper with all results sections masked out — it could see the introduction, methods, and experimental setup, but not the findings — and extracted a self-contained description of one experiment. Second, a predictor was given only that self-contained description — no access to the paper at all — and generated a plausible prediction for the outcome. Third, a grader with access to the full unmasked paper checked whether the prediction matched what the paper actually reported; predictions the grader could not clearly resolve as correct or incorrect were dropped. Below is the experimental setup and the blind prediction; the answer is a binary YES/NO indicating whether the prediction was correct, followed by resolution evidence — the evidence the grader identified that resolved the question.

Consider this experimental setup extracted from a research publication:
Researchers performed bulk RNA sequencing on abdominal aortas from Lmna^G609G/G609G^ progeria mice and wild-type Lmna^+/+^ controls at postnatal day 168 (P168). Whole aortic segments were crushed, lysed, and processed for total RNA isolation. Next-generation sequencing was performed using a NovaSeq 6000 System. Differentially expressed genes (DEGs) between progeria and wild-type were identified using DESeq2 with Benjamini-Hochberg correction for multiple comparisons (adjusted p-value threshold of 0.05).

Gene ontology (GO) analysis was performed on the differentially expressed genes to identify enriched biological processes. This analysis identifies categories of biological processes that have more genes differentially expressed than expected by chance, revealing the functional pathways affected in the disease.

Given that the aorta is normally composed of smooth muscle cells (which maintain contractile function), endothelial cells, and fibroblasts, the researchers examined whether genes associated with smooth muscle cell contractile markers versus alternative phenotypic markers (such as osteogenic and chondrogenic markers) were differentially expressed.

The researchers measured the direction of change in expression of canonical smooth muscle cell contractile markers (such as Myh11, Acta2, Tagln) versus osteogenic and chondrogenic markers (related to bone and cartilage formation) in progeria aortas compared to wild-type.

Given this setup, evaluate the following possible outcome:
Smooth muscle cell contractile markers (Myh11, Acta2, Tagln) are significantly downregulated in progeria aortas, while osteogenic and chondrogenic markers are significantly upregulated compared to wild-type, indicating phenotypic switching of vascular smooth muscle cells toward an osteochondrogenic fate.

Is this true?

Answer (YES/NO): NO